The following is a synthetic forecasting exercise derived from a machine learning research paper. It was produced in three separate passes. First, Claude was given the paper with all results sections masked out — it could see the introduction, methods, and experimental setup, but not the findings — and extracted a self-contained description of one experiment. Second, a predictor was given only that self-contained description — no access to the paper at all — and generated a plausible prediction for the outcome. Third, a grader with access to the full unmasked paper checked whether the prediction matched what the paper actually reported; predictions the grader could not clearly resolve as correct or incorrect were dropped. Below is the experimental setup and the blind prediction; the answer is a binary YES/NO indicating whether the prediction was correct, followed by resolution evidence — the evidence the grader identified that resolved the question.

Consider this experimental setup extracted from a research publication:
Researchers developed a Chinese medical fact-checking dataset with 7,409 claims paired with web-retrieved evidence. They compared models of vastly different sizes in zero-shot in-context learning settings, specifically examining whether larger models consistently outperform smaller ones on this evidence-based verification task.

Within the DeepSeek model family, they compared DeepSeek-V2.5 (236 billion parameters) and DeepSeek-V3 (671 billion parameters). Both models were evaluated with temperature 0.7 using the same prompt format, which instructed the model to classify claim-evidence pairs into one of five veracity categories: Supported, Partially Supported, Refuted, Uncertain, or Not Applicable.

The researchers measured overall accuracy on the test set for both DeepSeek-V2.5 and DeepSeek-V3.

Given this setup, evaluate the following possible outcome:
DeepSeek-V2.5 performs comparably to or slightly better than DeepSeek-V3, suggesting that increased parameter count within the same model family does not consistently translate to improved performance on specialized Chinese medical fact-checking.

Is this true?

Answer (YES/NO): NO